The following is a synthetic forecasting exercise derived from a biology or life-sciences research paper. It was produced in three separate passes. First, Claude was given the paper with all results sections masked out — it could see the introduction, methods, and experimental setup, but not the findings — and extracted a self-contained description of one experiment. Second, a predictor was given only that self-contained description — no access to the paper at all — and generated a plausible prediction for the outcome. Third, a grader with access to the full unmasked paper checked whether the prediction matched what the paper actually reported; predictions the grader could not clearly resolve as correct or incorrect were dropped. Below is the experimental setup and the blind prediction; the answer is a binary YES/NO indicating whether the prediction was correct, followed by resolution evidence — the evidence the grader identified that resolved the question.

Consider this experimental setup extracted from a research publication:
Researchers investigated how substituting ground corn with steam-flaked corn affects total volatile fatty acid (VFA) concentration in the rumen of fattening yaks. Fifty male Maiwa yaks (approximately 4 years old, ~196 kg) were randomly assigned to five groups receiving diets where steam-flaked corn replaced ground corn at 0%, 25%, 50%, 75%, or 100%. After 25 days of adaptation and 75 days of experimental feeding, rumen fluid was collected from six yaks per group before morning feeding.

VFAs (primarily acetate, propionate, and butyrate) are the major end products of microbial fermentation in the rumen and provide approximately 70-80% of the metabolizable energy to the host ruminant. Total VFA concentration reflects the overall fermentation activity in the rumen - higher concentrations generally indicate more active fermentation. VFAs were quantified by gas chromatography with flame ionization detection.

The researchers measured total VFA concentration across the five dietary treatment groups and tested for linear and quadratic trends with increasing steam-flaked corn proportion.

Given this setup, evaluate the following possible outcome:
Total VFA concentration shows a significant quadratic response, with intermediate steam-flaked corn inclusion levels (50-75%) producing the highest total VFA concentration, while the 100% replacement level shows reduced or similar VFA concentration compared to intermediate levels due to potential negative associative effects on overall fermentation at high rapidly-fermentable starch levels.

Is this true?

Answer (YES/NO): NO